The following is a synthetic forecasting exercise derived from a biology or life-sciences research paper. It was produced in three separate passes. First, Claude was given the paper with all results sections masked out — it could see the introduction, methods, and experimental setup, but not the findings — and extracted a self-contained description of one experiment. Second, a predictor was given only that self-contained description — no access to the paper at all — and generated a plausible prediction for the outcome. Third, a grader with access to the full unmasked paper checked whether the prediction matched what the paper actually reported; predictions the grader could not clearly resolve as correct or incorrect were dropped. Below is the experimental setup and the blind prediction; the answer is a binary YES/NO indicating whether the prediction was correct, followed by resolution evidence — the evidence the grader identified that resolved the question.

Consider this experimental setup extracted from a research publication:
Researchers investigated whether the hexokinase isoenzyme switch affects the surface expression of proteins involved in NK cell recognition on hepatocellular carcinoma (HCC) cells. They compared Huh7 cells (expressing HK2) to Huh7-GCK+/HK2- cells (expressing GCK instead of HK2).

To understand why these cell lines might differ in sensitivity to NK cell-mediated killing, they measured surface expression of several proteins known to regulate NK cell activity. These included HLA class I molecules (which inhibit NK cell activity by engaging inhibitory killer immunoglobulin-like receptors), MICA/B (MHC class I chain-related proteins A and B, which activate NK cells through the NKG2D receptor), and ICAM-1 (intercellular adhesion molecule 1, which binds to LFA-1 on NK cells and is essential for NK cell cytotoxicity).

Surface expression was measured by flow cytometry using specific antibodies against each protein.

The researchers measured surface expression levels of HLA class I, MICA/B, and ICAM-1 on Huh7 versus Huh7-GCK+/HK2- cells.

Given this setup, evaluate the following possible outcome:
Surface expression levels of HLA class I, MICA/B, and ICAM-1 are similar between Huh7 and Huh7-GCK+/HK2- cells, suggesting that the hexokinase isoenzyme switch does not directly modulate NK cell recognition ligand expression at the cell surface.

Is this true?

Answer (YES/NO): NO